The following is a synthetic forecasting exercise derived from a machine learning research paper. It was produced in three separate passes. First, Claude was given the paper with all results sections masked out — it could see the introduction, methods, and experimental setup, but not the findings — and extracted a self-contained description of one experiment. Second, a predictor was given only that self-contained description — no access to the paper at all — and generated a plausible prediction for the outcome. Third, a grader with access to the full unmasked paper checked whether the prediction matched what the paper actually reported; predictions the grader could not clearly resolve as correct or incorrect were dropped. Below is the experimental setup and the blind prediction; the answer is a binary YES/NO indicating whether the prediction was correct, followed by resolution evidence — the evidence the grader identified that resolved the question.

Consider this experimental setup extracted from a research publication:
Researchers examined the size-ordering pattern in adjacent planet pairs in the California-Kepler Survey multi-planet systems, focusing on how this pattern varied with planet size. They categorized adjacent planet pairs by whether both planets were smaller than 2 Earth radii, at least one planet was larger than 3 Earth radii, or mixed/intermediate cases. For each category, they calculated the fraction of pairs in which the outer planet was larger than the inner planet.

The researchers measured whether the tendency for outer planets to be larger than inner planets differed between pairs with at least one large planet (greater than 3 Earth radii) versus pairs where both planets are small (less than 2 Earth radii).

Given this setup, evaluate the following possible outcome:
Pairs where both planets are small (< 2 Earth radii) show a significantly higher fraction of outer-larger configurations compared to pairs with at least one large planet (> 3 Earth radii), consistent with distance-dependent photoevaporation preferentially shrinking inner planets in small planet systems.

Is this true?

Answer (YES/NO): NO